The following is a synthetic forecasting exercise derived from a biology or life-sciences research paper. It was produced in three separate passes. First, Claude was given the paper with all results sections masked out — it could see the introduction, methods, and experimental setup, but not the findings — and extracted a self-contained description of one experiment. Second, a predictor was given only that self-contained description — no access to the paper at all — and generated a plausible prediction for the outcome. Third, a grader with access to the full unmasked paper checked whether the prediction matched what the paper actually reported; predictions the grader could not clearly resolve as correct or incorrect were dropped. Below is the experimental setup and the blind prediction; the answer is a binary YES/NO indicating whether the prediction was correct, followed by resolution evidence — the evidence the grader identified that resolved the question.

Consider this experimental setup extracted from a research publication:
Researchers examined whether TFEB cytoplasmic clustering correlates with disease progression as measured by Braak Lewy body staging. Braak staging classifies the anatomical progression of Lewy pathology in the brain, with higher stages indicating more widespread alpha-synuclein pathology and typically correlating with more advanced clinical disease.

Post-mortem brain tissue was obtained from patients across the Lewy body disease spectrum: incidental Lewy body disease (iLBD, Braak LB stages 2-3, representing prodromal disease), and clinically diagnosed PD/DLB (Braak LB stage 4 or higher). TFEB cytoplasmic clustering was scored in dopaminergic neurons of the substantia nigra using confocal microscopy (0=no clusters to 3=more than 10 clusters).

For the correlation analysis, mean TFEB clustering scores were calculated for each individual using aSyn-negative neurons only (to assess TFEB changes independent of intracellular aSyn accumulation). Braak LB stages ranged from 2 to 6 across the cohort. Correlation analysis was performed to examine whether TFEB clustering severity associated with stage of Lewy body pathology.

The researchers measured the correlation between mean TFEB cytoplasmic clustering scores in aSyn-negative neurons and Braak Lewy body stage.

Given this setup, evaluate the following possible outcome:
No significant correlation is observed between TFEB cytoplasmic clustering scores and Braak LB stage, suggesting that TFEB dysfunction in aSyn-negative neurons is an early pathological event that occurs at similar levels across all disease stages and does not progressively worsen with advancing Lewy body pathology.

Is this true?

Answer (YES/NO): NO